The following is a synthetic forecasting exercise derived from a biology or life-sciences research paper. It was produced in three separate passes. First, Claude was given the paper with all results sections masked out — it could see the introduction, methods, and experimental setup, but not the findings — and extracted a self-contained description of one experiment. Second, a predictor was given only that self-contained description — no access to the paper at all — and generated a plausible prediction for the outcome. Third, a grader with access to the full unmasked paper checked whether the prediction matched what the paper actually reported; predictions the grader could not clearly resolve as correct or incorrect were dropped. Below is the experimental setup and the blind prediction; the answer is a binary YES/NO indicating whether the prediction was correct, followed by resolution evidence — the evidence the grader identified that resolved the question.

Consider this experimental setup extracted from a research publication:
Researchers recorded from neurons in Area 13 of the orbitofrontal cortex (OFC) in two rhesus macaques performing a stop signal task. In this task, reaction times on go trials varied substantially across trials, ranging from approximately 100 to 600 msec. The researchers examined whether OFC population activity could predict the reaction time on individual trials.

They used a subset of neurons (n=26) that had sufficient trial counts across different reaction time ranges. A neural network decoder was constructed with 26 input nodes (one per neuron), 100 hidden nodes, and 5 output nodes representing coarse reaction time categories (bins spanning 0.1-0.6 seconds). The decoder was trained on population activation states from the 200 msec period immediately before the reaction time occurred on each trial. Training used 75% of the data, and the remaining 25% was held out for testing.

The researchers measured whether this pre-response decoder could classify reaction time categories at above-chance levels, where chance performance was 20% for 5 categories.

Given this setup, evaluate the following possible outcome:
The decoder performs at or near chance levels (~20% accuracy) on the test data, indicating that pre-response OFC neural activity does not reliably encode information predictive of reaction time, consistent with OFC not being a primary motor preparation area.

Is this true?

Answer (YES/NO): NO